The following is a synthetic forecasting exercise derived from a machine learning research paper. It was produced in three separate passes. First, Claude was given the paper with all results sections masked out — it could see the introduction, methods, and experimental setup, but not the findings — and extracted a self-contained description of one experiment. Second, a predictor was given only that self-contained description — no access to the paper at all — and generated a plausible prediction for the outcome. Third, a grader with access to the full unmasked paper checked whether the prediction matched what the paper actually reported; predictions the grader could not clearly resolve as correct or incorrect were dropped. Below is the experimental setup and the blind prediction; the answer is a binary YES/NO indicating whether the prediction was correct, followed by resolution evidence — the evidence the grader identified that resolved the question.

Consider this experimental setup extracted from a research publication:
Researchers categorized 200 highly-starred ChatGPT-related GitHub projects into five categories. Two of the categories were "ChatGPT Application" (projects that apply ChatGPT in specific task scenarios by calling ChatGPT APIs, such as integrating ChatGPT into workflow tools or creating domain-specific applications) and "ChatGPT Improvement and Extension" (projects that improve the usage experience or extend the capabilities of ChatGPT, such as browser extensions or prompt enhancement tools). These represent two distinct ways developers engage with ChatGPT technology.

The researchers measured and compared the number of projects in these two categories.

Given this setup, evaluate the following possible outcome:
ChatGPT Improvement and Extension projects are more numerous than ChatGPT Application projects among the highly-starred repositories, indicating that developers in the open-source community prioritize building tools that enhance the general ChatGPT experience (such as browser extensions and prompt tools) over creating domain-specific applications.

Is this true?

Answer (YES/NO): NO